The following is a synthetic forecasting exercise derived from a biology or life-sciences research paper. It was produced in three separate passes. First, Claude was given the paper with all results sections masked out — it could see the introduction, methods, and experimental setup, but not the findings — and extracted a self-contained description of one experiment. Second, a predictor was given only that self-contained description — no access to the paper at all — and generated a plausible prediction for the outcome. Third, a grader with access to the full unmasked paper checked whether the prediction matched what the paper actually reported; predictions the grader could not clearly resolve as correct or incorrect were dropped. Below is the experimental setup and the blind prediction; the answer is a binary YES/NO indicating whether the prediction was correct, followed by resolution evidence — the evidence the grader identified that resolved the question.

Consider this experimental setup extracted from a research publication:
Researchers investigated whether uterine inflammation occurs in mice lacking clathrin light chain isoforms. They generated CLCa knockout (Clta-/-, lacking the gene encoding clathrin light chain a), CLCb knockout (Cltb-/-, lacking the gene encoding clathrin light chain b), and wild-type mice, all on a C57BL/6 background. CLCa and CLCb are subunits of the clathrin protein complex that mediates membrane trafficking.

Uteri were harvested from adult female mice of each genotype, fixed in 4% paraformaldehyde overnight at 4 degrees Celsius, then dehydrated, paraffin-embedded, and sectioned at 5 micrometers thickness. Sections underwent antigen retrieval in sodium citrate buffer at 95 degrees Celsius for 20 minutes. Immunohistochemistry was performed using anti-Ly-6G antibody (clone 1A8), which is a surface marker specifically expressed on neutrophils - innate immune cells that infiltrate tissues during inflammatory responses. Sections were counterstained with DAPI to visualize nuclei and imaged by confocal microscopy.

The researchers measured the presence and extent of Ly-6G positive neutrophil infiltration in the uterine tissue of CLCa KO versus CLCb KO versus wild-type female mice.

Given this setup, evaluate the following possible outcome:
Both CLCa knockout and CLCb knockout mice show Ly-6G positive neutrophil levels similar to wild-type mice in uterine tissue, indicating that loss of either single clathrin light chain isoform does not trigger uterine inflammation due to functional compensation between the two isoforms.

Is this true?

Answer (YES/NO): NO